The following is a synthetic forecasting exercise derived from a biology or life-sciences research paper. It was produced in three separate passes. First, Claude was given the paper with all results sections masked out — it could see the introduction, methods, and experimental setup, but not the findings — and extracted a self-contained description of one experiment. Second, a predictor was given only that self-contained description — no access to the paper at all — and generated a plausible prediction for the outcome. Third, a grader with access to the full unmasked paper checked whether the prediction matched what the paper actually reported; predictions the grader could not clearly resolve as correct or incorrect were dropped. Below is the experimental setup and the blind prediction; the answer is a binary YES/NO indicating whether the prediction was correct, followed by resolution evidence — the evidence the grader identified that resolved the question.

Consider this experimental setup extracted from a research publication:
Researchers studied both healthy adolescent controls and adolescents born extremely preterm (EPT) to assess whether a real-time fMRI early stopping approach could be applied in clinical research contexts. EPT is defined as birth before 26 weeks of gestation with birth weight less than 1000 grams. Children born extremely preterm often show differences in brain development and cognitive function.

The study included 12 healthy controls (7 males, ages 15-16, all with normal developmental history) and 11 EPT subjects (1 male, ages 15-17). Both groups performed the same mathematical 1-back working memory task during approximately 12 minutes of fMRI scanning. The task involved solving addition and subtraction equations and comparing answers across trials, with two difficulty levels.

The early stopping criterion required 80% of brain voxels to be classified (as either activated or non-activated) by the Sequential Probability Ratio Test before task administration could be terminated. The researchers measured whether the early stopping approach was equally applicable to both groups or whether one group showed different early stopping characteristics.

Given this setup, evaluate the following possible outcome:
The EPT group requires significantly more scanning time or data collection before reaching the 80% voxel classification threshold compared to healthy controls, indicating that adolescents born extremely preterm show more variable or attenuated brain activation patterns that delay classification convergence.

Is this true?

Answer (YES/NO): NO